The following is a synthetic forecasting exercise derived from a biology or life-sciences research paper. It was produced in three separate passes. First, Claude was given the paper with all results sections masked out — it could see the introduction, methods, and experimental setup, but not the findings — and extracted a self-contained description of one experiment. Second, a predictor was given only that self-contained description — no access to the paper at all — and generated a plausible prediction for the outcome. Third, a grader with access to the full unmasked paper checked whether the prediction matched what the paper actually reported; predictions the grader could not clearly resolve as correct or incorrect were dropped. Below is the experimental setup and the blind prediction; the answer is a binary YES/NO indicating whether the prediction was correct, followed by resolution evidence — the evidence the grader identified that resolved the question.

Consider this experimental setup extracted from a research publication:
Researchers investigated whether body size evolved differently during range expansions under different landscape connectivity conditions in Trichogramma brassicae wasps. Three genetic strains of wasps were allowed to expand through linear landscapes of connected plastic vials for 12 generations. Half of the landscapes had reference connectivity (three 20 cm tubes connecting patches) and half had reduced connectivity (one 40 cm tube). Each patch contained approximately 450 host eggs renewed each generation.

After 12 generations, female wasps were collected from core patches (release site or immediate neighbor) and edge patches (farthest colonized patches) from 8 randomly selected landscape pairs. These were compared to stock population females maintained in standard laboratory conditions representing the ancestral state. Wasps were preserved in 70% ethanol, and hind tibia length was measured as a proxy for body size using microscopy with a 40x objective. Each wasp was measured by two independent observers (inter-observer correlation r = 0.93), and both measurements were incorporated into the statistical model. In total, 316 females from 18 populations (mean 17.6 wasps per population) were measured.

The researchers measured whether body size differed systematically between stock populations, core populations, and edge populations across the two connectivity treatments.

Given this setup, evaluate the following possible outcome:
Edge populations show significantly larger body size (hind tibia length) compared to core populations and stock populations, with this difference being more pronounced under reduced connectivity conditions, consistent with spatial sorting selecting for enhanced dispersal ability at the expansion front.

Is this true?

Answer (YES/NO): NO